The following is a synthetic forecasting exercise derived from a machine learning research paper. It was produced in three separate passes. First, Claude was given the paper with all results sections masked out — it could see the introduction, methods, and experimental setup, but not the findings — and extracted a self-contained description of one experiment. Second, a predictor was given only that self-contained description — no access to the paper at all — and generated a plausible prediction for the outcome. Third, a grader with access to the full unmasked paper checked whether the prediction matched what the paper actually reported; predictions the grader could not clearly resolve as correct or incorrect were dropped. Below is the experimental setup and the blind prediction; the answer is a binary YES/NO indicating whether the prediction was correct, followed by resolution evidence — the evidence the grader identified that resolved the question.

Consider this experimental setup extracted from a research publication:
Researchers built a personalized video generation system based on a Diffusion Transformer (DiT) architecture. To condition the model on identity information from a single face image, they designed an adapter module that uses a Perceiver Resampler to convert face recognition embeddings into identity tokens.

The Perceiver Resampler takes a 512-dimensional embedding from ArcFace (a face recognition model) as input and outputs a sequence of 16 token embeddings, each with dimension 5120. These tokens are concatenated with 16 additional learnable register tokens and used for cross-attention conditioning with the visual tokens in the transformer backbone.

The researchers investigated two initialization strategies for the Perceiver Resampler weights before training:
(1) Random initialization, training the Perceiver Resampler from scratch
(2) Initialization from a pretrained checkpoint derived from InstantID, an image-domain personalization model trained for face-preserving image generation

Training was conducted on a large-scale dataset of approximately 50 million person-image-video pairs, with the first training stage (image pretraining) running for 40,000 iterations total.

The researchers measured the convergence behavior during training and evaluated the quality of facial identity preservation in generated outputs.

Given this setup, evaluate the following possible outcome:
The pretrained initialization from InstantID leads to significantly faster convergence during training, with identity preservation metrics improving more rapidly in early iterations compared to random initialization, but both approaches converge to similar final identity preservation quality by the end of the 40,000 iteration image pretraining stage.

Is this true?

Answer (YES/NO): NO